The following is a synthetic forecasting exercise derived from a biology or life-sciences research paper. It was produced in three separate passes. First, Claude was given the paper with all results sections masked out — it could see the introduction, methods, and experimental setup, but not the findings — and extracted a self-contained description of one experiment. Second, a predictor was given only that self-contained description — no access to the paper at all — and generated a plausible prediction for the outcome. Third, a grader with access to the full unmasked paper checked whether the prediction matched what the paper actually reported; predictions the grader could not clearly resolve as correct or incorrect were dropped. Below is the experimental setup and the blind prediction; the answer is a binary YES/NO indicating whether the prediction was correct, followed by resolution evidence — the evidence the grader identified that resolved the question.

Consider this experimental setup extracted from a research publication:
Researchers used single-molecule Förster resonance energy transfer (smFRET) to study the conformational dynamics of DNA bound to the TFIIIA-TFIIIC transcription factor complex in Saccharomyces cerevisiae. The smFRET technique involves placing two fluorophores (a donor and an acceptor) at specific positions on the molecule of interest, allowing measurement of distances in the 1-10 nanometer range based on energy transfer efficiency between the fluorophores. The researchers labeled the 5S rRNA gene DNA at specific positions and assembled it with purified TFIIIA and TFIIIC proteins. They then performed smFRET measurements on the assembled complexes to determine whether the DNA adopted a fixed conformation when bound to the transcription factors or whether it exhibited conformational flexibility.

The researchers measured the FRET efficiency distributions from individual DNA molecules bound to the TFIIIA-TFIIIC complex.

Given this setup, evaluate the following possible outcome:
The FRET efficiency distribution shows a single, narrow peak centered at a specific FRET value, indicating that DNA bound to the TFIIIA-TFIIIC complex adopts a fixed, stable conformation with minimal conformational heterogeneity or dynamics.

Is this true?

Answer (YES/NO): NO